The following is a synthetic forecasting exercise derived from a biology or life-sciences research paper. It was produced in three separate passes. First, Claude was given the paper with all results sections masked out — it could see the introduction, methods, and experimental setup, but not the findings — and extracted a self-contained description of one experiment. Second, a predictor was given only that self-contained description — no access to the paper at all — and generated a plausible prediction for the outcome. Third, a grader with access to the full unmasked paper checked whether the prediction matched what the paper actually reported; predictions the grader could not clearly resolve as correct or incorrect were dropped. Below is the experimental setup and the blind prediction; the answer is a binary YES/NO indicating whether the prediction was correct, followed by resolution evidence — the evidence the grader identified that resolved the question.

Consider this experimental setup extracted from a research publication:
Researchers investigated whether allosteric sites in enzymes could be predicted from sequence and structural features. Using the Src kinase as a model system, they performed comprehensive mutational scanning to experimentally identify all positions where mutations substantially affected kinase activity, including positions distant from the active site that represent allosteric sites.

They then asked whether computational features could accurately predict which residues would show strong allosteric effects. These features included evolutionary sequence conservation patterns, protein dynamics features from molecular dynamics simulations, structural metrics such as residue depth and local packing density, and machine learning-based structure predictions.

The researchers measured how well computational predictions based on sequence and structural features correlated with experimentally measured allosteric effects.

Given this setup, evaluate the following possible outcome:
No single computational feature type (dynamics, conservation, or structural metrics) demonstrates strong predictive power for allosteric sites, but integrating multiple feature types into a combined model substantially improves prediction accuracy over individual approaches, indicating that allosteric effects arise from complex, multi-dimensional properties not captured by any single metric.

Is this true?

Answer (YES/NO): NO